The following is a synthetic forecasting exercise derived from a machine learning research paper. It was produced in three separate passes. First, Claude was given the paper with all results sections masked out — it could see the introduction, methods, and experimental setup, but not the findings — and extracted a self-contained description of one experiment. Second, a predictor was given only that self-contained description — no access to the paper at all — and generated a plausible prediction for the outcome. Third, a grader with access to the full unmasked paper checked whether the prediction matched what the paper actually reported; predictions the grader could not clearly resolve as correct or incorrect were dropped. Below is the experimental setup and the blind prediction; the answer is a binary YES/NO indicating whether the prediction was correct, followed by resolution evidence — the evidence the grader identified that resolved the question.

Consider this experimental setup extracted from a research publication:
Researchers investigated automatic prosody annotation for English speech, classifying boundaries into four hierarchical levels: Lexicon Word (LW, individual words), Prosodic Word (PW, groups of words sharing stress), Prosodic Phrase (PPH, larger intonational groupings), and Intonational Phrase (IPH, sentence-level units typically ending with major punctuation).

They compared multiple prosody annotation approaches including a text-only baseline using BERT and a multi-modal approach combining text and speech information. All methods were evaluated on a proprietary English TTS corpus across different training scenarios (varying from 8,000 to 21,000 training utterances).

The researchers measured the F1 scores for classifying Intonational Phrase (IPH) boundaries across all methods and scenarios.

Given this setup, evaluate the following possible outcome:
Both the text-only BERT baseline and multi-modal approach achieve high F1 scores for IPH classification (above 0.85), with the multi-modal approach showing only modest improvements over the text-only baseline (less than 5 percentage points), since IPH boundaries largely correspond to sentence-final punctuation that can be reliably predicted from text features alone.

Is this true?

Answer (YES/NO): YES